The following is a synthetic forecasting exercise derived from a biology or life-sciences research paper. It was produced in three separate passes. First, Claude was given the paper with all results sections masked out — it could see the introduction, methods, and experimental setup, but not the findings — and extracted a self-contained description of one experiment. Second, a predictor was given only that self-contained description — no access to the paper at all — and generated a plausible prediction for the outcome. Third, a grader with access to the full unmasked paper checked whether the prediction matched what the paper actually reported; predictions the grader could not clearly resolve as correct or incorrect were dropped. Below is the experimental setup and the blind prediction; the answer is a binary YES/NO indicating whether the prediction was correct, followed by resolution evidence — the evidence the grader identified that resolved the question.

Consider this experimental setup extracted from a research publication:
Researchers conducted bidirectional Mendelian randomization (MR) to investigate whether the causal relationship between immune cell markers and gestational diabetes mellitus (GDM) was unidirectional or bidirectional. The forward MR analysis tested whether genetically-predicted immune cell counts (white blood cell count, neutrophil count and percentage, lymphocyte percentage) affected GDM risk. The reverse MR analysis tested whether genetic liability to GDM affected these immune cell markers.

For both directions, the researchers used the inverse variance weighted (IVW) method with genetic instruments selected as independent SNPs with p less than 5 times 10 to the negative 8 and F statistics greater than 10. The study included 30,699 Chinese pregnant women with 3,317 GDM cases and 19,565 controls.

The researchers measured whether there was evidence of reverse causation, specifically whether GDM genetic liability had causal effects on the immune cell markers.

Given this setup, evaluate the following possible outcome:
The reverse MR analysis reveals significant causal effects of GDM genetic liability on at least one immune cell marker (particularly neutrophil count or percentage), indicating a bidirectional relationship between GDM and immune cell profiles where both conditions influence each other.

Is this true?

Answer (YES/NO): NO